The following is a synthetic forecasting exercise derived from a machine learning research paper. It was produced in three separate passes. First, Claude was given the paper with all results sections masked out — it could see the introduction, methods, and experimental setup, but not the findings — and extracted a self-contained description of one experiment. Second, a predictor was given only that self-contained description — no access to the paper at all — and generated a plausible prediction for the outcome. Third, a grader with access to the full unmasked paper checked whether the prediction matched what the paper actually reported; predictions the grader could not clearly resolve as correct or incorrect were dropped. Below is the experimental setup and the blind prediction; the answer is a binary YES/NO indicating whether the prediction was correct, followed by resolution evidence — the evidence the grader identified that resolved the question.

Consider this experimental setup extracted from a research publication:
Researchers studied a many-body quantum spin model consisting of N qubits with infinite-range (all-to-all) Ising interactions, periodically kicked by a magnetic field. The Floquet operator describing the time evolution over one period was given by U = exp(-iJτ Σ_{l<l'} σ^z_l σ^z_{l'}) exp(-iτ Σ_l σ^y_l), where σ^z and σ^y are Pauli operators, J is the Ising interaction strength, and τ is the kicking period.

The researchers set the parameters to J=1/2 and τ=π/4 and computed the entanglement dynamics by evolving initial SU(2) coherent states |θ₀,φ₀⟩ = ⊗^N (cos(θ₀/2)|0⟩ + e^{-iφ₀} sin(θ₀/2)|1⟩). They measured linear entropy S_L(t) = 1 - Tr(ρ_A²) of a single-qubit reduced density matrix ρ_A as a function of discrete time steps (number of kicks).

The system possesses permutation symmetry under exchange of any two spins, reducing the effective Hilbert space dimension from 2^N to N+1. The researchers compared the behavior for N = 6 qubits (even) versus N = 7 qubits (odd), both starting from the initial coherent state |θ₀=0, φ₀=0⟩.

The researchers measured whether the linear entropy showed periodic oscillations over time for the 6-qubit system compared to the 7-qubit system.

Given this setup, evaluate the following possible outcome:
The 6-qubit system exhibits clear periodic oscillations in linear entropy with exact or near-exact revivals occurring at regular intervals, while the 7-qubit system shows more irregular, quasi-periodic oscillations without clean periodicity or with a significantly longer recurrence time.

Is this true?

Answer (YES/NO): YES